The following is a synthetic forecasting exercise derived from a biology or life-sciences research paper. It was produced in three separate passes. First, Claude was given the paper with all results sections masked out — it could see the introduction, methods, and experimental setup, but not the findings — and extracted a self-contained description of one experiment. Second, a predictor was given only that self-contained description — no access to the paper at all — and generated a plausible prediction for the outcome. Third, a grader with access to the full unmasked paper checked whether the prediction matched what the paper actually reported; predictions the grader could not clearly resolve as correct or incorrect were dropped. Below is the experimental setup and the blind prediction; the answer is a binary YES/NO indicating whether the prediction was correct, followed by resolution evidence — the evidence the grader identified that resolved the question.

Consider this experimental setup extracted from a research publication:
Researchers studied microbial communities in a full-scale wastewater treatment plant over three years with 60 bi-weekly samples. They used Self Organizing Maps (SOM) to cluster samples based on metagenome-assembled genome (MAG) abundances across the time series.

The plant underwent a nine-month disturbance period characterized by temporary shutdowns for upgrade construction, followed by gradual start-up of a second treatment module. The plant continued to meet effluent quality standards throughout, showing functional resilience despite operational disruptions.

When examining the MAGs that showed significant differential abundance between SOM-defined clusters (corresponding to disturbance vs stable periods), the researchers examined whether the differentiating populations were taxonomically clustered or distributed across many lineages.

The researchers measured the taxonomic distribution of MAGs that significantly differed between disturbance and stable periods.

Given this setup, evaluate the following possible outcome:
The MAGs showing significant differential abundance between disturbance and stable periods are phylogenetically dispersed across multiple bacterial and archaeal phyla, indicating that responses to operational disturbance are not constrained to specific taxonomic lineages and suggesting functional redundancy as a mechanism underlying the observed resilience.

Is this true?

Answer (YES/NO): NO